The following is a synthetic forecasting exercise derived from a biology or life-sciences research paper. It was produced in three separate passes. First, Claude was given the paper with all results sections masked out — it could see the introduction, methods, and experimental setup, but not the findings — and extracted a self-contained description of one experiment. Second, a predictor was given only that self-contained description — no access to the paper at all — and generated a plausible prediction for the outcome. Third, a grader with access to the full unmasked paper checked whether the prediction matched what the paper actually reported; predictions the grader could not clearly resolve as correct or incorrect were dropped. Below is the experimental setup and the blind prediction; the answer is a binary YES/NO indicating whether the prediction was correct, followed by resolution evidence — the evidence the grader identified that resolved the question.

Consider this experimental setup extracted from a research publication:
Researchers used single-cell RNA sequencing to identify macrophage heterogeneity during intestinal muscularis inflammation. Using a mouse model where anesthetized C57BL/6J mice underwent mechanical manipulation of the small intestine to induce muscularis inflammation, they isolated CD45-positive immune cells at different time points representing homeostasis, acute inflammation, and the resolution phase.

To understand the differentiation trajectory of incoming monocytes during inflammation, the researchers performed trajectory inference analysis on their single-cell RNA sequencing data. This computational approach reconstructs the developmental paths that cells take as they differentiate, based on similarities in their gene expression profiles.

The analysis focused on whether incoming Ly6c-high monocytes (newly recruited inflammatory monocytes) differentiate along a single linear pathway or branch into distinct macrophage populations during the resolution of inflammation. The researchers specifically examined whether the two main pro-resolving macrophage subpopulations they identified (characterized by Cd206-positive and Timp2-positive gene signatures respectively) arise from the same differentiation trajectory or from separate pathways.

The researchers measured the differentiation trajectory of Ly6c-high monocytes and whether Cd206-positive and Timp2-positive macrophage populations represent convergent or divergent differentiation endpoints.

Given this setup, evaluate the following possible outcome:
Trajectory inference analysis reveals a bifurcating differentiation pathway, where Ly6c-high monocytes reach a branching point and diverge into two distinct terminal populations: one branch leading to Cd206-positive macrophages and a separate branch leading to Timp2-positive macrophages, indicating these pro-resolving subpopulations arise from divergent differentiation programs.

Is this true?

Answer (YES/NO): YES